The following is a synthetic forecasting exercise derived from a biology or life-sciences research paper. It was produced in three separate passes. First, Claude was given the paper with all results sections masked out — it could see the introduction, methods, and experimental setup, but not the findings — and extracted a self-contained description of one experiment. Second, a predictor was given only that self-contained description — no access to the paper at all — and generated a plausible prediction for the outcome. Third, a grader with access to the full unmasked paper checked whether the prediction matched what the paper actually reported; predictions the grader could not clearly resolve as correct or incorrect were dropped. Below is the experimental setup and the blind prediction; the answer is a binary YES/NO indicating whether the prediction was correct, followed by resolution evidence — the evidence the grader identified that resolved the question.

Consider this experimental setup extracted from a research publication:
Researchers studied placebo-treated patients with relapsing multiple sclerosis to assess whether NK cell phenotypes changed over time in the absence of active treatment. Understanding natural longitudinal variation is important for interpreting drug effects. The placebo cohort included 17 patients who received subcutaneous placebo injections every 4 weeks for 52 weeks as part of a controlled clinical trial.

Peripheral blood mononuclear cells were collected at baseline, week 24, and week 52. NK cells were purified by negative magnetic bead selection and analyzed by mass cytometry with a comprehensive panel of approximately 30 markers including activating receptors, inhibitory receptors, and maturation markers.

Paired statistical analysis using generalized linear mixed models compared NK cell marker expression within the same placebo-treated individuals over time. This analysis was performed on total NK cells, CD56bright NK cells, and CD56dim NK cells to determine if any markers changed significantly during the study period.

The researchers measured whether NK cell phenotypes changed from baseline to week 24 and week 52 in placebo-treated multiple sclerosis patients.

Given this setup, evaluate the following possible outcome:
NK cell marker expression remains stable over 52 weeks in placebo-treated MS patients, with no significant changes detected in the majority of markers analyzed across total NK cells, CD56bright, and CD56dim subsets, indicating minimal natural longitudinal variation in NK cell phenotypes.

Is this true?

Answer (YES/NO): YES